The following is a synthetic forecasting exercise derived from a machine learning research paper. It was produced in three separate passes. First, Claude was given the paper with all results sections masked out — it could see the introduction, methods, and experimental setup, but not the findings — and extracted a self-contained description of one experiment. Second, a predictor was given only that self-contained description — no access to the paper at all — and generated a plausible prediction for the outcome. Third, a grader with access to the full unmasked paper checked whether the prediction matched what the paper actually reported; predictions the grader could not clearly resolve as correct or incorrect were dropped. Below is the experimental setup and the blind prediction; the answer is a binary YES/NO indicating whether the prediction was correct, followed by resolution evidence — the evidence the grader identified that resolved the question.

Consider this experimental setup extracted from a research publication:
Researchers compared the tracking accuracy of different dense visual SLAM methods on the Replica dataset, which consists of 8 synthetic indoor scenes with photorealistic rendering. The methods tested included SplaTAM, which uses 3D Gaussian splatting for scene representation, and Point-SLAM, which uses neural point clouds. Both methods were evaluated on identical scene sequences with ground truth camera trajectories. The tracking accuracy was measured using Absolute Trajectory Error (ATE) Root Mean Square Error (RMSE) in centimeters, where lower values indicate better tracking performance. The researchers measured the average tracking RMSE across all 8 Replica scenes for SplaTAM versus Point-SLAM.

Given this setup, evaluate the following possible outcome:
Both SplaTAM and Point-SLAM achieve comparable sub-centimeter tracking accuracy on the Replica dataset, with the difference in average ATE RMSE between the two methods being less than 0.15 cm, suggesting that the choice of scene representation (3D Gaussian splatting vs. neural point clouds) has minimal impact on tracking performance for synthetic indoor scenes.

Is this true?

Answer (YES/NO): NO